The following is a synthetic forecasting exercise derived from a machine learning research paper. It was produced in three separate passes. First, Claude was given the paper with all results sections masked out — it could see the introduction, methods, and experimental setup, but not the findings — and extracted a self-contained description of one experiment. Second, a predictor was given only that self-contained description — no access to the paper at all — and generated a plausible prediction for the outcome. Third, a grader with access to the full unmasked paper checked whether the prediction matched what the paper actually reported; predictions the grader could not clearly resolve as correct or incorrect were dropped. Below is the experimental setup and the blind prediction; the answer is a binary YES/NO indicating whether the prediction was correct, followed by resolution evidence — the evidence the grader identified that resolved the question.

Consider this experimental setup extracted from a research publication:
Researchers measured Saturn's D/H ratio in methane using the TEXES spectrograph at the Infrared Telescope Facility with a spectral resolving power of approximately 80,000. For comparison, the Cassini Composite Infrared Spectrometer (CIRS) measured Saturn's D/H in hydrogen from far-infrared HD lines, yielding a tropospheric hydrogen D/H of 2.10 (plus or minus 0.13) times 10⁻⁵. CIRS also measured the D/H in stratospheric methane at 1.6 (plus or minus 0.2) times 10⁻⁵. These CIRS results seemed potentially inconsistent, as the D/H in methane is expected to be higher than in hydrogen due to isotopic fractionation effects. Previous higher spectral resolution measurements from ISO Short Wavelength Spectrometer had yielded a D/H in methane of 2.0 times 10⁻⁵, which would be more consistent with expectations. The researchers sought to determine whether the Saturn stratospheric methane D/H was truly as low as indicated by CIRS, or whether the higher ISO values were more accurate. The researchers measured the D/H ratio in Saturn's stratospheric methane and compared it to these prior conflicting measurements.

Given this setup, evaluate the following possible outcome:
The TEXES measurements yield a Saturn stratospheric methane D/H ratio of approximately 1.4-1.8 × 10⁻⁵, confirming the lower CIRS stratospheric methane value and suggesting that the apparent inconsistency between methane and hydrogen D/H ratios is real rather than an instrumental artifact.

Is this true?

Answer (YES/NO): YES